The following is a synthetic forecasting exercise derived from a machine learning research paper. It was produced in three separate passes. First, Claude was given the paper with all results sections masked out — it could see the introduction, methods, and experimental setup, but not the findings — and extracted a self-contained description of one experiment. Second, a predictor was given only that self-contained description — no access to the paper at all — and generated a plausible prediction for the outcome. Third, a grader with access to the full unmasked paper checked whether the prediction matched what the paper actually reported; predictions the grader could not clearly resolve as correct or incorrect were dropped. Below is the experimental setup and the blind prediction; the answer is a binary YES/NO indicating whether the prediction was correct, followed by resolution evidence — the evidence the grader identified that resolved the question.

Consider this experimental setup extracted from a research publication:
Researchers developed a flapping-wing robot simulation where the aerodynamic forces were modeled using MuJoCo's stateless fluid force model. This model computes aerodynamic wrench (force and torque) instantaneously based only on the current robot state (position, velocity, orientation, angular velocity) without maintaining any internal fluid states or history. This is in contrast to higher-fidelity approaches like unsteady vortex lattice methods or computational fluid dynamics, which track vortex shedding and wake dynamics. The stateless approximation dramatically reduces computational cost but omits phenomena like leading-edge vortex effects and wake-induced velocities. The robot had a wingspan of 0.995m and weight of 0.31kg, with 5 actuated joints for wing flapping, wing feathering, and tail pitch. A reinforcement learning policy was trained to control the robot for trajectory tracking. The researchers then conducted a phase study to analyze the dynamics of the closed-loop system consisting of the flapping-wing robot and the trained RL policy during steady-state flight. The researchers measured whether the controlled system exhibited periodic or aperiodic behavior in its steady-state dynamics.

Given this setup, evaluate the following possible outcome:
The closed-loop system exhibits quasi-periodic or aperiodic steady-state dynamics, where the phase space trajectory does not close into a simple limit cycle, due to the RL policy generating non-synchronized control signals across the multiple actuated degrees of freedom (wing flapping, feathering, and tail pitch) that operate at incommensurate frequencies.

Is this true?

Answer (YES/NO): NO